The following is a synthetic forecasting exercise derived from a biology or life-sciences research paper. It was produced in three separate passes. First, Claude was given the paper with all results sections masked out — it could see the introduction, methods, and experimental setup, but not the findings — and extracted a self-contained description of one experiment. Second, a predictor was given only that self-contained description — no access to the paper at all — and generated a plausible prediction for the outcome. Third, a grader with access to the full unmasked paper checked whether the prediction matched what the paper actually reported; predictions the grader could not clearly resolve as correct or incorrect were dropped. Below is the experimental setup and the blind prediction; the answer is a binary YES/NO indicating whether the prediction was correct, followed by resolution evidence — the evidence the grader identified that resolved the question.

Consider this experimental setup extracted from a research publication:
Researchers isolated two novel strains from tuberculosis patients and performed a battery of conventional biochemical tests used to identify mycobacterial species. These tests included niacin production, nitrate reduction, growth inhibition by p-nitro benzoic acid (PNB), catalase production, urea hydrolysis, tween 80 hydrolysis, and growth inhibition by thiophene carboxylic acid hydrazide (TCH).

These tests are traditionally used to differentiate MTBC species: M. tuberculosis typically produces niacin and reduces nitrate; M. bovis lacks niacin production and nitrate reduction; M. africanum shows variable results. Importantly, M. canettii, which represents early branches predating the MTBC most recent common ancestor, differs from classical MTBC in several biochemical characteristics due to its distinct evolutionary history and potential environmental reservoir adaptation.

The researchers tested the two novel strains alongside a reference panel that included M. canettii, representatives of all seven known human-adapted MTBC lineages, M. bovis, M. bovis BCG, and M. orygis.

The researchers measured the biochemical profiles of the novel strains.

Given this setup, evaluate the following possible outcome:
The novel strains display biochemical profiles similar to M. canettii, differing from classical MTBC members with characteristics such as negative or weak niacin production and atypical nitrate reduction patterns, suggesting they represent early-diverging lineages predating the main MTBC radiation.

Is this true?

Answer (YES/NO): NO